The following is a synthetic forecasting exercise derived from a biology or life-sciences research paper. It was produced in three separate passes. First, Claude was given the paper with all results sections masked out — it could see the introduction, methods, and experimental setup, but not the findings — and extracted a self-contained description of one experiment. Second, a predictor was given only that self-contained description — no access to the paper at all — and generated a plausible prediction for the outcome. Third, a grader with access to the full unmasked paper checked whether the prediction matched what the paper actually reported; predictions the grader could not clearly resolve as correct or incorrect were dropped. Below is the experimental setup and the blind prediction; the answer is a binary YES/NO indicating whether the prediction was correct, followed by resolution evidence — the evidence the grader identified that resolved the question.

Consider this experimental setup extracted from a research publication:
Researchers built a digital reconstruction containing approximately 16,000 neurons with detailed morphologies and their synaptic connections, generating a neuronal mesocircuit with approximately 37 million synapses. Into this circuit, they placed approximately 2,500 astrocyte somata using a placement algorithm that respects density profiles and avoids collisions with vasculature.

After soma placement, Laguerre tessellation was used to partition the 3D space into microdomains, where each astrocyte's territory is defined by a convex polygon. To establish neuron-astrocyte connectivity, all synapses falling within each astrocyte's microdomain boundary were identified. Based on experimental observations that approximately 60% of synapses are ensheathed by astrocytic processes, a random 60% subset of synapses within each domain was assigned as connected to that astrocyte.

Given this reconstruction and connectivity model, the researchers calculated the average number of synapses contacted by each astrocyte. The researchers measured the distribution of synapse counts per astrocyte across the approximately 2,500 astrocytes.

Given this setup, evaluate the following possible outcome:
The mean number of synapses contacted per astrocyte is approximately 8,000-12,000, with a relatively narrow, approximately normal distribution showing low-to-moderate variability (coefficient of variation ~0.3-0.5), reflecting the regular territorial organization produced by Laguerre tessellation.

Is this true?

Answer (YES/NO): NO